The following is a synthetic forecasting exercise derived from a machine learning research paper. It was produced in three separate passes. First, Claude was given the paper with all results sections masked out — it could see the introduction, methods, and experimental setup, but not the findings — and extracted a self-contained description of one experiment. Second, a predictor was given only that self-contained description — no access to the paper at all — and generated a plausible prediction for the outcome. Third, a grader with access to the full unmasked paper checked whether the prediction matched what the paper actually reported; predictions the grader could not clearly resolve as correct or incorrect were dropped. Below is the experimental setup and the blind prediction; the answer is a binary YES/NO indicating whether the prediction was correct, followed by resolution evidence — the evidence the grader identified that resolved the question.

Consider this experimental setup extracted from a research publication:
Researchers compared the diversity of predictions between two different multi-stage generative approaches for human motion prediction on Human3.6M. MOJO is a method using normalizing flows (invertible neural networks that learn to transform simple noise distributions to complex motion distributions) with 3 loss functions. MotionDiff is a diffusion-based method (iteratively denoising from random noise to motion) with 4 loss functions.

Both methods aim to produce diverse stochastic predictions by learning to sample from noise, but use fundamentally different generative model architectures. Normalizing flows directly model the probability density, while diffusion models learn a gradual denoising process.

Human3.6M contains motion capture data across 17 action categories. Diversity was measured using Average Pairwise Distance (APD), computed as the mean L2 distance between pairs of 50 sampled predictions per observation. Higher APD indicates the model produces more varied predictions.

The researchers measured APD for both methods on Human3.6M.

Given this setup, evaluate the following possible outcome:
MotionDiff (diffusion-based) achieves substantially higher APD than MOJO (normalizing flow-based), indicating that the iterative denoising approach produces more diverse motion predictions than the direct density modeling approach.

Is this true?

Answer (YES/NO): YES